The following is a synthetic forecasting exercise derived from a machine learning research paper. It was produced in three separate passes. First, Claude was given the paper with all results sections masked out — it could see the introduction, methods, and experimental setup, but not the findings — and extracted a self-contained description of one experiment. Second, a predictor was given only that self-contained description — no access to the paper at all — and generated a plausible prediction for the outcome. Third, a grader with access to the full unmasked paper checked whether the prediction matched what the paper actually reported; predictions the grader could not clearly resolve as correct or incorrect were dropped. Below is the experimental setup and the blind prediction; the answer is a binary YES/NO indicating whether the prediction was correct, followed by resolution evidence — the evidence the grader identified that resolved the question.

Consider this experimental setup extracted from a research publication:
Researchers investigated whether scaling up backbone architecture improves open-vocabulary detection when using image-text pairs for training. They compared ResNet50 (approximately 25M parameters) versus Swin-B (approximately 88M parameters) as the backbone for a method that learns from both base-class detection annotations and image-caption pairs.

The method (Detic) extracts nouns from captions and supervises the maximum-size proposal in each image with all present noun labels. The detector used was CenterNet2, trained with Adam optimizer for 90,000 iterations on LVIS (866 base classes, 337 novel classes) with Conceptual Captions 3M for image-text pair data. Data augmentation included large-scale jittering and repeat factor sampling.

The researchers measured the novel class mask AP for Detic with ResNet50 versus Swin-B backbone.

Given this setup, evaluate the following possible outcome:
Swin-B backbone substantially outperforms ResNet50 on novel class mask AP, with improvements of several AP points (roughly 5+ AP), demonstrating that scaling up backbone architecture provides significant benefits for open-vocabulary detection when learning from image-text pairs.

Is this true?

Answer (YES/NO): NO